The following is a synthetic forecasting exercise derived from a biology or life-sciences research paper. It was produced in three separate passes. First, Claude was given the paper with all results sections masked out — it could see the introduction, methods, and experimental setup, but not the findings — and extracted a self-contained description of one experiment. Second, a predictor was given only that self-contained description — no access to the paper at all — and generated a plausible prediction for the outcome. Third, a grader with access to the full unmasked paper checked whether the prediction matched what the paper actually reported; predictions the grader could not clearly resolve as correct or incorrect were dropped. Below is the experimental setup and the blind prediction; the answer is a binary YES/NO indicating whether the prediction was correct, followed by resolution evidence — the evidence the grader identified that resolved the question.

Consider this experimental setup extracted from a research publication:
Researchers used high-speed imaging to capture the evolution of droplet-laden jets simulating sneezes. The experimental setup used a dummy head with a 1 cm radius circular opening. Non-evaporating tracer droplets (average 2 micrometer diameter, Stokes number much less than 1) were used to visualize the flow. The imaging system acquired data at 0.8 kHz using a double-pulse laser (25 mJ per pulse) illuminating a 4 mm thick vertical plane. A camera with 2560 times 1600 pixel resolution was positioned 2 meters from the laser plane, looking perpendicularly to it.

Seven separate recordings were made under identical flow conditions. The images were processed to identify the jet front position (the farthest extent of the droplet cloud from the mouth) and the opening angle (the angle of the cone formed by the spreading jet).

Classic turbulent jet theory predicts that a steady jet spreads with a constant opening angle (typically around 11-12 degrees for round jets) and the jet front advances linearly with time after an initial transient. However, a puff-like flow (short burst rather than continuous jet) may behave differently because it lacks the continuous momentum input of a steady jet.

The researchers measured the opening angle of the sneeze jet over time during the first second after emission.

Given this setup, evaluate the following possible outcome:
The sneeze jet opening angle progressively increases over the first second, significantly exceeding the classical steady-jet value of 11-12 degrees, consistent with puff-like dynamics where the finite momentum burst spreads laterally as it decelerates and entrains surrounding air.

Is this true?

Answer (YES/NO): NO